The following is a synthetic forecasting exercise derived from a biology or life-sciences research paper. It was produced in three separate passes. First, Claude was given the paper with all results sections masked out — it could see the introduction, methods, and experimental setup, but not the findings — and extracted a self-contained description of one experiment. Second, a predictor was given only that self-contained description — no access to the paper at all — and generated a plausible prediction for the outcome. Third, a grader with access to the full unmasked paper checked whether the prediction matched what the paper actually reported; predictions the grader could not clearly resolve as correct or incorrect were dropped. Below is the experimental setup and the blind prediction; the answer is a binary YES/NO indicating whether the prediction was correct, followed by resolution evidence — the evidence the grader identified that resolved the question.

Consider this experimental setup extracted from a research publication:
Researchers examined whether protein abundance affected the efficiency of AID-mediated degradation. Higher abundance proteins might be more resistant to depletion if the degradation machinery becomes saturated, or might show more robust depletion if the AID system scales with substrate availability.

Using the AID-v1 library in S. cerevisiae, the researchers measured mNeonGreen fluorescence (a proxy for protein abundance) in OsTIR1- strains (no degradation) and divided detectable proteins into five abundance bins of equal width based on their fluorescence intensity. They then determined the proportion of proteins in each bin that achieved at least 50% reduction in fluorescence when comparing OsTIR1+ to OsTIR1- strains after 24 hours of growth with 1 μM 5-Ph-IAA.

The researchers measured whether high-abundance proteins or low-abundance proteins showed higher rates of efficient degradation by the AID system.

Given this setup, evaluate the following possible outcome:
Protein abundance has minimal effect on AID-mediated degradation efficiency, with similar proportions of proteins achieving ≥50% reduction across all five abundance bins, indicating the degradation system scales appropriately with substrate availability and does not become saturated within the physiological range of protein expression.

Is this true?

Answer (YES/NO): NO